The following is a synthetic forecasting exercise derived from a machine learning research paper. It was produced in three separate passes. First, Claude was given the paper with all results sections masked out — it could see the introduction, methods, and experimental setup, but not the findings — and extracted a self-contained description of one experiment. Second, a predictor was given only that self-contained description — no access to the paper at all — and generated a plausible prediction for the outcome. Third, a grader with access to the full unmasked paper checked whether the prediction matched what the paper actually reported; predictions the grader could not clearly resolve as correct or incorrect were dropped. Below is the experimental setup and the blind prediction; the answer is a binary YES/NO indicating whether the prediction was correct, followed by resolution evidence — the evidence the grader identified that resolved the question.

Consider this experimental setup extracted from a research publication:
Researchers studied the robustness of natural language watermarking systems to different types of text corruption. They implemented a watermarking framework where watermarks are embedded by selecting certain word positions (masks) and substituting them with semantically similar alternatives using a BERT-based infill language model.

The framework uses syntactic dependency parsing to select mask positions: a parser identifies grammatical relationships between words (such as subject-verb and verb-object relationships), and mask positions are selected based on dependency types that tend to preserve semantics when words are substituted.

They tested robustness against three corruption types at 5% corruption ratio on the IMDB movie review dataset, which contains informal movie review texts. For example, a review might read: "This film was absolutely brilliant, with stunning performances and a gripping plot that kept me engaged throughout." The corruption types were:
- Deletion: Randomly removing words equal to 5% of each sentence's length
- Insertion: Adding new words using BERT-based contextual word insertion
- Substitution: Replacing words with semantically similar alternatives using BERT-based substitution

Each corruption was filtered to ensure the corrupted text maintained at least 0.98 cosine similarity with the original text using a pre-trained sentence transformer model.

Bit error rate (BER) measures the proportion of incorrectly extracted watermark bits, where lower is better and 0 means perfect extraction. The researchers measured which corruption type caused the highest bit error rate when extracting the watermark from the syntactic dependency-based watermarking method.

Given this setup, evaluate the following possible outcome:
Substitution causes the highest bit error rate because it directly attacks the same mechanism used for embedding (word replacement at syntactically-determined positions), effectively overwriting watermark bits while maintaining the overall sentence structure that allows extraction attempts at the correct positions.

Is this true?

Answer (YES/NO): NO